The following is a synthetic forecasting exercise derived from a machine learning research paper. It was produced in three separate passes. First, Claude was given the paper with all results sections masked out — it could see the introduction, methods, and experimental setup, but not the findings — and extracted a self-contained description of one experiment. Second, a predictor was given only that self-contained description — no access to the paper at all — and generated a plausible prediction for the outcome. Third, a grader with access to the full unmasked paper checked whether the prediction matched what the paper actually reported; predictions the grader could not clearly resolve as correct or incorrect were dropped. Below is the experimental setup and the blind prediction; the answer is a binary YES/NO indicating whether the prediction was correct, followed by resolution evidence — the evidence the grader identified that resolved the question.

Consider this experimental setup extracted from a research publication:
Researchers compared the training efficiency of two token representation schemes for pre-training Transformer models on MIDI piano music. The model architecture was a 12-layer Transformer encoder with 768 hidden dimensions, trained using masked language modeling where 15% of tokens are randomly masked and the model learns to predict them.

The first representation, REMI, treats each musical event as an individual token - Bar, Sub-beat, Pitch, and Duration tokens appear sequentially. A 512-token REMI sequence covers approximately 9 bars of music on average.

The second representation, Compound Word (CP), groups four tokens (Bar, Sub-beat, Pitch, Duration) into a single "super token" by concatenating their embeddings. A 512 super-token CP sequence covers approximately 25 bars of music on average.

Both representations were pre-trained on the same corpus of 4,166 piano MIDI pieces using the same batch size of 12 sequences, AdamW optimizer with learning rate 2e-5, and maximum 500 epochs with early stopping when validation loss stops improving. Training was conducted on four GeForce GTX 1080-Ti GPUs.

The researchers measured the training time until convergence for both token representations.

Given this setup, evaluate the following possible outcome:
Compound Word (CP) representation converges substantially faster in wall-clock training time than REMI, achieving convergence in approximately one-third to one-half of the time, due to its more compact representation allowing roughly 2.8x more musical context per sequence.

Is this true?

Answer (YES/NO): YES